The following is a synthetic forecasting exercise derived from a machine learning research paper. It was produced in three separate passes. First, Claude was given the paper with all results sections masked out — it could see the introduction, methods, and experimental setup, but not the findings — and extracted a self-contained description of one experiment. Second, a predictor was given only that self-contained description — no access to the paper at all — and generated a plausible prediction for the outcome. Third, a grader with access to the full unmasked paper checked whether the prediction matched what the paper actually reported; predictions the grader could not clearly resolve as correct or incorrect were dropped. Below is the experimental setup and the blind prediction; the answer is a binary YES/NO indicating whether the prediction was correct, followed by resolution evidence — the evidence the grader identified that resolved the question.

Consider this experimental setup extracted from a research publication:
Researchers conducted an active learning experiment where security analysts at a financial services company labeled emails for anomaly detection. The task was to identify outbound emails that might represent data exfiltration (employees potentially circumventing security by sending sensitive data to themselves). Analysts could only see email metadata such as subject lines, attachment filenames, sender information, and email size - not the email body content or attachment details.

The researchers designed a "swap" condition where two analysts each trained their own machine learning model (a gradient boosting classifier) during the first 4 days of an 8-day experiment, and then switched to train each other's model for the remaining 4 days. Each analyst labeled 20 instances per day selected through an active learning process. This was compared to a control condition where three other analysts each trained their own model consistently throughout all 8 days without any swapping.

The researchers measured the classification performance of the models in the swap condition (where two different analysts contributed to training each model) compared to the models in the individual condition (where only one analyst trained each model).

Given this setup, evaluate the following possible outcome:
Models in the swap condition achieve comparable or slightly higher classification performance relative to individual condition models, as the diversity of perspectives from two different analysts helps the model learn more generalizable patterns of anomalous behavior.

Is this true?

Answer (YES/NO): NO